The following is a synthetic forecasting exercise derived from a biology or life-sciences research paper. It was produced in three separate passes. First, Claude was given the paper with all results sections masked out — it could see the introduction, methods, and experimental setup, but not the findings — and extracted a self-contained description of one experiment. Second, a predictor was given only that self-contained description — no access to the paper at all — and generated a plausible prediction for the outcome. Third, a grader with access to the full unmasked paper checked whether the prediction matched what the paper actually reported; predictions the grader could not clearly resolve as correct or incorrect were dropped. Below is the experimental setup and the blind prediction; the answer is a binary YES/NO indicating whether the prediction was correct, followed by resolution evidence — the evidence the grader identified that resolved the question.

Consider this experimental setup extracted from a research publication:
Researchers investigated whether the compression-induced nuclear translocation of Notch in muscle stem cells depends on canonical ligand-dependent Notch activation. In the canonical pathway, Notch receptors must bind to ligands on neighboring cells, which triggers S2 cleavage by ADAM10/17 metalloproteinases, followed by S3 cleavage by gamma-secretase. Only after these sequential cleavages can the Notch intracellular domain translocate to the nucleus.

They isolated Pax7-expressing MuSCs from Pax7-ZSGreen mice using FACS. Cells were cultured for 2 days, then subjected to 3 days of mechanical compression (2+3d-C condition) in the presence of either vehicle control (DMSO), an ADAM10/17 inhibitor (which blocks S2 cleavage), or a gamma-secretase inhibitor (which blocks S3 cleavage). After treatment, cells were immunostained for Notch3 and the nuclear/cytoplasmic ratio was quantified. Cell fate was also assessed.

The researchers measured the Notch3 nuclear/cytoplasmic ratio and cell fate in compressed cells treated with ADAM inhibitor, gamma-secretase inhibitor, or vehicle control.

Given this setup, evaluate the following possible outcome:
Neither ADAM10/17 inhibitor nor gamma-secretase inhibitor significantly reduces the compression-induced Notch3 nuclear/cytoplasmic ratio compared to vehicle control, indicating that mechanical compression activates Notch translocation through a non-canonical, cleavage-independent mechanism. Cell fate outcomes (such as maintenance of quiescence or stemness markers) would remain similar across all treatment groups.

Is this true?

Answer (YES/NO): NO